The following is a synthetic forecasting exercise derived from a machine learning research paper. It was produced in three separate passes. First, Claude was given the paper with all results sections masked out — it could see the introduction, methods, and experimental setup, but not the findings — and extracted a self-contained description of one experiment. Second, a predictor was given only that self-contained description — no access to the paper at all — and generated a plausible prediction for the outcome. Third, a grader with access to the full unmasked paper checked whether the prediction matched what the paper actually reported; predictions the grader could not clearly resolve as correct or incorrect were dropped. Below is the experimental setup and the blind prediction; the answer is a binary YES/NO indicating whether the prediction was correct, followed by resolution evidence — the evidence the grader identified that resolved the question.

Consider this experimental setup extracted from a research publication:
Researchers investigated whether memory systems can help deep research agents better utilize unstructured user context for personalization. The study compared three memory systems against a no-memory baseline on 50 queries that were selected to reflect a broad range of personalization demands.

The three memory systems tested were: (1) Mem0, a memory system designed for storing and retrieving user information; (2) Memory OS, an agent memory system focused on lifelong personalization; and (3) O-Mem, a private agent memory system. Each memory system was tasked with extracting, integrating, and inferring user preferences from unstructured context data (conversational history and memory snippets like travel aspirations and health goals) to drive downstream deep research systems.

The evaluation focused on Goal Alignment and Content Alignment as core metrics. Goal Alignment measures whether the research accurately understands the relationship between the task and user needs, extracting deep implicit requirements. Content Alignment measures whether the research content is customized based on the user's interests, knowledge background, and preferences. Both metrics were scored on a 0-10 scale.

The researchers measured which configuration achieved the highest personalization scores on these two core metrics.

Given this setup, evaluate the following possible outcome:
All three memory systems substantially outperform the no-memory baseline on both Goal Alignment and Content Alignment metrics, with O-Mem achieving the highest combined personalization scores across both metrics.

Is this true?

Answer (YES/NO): NO